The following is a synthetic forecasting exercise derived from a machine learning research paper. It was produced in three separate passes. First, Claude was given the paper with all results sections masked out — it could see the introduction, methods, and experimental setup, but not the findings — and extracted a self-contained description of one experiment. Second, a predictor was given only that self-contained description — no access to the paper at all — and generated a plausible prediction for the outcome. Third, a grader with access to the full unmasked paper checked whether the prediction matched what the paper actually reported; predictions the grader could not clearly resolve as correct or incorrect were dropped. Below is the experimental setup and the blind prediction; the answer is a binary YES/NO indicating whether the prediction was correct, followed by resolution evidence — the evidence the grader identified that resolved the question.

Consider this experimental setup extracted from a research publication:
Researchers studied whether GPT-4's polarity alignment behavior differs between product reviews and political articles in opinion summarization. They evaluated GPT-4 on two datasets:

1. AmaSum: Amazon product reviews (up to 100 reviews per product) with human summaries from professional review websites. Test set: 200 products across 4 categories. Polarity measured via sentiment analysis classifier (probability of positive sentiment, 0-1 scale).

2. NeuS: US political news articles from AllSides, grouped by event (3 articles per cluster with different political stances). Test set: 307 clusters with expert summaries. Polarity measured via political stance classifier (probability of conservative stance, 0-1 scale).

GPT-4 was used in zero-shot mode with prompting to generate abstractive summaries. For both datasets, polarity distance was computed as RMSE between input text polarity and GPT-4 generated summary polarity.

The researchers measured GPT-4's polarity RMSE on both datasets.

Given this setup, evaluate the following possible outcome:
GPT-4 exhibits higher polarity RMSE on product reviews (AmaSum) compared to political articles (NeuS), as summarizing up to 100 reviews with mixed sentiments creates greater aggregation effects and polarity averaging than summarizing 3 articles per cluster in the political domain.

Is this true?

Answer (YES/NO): NO